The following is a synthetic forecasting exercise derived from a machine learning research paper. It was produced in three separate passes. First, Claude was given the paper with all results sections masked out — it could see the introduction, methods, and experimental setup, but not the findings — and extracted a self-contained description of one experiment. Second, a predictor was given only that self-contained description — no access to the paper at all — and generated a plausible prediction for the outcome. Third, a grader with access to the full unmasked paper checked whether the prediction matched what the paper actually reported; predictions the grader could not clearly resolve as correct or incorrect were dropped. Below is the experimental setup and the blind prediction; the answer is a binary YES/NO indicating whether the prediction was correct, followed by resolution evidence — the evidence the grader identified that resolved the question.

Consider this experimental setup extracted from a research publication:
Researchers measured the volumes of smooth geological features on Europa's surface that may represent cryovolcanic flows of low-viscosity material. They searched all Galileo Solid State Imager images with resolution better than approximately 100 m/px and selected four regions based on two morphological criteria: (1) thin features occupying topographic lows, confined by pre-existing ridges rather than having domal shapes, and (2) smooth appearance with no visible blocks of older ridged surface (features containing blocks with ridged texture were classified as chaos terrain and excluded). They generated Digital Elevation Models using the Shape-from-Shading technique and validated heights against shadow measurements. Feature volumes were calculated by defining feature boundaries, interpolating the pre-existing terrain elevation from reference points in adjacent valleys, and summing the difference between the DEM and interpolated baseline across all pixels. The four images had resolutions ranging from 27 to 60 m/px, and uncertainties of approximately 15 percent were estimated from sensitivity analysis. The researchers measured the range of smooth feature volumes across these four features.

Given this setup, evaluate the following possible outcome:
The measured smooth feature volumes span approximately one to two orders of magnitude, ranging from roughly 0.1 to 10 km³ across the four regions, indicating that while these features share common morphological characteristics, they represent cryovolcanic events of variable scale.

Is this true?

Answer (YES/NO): NO